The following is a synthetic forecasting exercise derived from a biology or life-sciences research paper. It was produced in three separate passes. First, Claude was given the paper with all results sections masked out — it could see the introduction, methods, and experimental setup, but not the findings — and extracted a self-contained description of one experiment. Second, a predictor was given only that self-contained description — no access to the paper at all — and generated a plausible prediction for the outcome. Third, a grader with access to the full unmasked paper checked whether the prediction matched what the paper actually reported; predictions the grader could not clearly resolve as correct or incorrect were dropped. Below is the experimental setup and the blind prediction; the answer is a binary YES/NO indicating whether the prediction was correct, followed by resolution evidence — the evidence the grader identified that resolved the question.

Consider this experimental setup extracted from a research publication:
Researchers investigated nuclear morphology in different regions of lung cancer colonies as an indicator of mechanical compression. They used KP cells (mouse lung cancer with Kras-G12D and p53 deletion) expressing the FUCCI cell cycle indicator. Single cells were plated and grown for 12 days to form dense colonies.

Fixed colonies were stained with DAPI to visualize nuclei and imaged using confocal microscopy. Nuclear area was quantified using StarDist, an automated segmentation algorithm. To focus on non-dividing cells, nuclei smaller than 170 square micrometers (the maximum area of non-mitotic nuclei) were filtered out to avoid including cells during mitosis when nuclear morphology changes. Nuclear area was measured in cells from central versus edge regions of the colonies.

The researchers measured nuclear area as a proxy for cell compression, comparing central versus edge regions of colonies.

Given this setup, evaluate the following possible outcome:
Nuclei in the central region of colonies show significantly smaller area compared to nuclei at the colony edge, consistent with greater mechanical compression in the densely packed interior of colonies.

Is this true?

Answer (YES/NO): YES